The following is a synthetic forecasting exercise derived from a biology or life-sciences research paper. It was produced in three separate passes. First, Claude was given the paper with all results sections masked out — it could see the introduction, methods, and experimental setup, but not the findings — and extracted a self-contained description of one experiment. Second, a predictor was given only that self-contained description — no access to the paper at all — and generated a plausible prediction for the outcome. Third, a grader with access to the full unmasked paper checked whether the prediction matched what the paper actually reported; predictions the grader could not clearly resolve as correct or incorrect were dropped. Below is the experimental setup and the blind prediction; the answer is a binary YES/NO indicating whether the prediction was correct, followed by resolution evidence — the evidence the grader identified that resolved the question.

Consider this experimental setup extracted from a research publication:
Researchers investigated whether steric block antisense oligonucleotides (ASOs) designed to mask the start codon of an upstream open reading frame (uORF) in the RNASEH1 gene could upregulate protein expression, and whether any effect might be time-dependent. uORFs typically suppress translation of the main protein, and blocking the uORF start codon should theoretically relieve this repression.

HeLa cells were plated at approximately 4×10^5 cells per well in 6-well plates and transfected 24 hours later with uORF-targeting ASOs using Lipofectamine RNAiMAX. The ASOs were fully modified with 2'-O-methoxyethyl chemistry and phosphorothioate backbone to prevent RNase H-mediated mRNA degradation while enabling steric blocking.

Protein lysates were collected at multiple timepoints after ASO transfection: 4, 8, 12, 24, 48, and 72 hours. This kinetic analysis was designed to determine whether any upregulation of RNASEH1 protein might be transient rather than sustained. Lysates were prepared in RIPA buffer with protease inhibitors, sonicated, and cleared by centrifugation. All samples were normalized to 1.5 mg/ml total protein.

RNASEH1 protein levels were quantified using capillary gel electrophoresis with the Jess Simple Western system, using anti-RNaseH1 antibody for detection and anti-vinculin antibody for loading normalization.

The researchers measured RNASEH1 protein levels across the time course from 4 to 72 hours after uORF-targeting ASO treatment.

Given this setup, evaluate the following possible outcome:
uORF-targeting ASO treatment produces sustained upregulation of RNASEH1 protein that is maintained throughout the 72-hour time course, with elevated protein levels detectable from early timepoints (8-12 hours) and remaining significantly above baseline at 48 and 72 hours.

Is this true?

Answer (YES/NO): NO